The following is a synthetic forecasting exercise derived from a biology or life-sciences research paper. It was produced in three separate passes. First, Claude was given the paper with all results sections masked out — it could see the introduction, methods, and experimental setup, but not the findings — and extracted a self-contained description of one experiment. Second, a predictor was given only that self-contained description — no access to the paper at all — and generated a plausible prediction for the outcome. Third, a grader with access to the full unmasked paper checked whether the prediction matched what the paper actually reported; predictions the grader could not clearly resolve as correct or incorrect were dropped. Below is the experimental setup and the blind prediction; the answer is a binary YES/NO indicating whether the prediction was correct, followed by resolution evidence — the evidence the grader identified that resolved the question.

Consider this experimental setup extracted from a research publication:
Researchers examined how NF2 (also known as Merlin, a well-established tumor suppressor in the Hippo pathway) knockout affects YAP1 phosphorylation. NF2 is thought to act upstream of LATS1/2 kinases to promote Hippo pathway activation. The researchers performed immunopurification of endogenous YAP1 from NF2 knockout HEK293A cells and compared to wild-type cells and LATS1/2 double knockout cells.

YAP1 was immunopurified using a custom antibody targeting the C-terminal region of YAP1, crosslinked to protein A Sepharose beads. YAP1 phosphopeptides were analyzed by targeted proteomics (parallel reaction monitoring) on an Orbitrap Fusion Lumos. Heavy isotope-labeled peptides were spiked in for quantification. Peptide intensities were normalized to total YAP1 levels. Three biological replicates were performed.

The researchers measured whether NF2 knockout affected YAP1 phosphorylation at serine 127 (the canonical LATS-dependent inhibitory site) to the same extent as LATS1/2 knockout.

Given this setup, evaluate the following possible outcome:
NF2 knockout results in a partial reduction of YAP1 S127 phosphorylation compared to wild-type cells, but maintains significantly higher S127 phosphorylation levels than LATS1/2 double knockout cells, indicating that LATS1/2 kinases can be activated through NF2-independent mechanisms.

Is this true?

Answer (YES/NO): NO